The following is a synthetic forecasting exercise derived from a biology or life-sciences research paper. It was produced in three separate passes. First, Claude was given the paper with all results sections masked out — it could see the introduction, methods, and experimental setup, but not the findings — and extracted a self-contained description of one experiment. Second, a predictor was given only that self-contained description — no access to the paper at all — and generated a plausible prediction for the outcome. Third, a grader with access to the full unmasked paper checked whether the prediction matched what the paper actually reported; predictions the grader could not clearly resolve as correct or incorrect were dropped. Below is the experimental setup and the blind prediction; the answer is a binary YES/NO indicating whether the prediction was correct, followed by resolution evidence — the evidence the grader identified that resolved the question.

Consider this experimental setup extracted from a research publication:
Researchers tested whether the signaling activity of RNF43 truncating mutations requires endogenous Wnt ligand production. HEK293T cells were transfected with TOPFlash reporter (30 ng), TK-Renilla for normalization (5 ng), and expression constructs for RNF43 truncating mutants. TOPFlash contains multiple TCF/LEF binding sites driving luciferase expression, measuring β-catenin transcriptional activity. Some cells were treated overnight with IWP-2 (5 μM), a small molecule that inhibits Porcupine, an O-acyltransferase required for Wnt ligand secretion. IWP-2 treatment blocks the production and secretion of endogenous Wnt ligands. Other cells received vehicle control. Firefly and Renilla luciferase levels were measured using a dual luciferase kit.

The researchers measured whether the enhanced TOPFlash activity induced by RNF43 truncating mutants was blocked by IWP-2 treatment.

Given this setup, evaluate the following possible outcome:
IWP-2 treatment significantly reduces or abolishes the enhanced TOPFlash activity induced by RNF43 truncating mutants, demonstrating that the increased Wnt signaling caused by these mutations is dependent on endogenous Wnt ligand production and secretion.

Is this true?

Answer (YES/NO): NO